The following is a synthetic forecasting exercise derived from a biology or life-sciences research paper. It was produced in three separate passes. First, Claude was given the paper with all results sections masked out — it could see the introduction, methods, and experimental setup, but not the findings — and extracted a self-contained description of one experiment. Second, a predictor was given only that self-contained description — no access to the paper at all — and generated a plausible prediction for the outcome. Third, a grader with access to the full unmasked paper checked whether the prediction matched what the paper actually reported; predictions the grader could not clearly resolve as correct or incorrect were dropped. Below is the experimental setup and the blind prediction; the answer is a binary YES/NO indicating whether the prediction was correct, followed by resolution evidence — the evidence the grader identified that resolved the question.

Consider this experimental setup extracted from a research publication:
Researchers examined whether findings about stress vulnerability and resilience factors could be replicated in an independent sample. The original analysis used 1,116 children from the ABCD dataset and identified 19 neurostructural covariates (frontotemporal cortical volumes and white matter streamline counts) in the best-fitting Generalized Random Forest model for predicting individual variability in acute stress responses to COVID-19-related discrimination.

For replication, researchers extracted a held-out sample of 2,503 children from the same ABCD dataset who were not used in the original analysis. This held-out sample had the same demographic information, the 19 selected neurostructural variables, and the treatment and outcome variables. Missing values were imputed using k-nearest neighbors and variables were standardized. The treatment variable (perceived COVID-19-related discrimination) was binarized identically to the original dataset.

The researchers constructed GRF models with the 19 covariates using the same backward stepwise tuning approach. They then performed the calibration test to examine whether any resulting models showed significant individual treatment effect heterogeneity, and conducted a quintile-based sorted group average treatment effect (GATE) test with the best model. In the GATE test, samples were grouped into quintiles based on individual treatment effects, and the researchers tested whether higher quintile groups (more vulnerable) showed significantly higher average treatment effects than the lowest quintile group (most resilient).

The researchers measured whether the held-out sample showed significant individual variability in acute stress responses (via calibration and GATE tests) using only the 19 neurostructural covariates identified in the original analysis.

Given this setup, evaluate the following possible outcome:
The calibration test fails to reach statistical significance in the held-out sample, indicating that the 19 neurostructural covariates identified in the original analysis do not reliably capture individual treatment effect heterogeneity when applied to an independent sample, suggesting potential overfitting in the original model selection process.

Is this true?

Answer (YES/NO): NO